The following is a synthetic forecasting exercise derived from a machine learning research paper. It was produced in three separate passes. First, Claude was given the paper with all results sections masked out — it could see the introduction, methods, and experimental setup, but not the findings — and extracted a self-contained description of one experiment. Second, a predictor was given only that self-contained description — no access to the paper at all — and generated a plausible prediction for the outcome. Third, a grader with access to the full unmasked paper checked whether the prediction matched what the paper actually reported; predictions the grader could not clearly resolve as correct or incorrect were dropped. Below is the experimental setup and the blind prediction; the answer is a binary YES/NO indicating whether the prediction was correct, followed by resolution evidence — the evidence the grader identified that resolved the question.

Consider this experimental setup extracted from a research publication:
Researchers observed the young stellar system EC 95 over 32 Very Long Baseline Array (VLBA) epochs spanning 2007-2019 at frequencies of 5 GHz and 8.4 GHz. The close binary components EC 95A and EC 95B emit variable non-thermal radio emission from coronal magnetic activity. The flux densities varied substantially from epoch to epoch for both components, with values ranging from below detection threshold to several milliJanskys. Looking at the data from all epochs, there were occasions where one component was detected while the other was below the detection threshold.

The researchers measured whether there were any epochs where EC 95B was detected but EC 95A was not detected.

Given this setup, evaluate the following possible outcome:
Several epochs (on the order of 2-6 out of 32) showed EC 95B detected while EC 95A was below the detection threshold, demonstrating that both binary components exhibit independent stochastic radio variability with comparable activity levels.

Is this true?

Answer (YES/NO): YES